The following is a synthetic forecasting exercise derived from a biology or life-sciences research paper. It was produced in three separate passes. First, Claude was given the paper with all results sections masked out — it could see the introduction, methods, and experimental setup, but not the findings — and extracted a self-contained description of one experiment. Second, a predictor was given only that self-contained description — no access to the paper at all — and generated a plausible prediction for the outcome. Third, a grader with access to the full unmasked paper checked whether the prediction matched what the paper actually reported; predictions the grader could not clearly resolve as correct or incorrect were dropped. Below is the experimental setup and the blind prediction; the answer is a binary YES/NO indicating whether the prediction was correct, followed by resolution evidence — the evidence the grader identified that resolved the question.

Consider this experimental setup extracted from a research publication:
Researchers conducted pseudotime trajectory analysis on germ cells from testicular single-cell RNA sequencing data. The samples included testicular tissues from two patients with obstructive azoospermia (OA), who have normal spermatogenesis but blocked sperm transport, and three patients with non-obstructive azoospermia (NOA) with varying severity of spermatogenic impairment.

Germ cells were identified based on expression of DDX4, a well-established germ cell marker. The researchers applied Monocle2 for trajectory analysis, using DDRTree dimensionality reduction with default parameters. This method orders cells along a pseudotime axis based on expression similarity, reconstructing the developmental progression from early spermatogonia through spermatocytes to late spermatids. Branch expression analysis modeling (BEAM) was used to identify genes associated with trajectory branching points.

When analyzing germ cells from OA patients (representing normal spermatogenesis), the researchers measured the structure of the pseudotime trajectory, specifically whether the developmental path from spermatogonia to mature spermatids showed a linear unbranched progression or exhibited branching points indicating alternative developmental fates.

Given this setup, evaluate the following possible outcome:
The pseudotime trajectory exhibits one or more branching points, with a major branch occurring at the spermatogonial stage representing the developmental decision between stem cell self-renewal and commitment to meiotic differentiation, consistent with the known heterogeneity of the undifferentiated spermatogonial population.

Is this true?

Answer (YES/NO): YES